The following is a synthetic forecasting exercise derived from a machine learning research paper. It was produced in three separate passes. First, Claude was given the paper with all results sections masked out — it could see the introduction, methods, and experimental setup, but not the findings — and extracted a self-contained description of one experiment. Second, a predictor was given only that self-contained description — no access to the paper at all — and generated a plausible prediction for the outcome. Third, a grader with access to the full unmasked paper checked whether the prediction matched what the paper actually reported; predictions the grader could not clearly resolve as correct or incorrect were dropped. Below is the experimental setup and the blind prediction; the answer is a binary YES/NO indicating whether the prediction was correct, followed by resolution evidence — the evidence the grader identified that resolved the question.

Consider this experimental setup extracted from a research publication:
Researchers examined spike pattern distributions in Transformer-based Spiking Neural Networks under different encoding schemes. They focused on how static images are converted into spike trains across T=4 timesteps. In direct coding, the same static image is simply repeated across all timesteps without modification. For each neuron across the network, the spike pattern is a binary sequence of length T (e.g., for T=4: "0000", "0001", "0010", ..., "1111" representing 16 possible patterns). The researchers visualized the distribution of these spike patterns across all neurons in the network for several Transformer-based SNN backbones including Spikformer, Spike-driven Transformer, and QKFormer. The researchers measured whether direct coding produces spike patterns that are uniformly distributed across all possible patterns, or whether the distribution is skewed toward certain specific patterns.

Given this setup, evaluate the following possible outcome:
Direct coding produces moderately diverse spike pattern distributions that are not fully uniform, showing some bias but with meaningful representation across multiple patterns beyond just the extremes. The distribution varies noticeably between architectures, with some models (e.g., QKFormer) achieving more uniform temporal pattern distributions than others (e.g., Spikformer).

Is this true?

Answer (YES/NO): NO